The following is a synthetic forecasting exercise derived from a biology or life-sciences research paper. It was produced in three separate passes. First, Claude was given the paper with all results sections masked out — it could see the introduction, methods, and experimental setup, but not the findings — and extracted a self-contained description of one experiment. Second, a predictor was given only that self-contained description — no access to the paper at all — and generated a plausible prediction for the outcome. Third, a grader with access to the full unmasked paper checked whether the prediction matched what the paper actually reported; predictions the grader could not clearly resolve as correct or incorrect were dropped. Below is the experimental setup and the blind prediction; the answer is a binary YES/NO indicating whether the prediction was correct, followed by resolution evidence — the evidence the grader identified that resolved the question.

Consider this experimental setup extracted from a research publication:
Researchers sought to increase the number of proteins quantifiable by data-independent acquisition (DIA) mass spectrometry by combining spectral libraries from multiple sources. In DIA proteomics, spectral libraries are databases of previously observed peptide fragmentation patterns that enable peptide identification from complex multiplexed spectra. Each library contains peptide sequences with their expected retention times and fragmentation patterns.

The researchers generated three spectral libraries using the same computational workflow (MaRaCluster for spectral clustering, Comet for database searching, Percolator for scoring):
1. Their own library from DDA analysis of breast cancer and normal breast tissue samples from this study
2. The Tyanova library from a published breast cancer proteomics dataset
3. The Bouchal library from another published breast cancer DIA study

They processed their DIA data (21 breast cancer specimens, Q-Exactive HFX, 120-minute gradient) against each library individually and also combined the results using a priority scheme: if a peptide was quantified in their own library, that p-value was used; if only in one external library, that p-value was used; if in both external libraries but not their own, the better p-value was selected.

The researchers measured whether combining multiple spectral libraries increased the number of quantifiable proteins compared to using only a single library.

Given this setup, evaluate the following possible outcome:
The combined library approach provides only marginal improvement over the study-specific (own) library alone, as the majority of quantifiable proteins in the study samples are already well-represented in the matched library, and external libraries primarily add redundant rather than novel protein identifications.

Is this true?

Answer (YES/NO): NO